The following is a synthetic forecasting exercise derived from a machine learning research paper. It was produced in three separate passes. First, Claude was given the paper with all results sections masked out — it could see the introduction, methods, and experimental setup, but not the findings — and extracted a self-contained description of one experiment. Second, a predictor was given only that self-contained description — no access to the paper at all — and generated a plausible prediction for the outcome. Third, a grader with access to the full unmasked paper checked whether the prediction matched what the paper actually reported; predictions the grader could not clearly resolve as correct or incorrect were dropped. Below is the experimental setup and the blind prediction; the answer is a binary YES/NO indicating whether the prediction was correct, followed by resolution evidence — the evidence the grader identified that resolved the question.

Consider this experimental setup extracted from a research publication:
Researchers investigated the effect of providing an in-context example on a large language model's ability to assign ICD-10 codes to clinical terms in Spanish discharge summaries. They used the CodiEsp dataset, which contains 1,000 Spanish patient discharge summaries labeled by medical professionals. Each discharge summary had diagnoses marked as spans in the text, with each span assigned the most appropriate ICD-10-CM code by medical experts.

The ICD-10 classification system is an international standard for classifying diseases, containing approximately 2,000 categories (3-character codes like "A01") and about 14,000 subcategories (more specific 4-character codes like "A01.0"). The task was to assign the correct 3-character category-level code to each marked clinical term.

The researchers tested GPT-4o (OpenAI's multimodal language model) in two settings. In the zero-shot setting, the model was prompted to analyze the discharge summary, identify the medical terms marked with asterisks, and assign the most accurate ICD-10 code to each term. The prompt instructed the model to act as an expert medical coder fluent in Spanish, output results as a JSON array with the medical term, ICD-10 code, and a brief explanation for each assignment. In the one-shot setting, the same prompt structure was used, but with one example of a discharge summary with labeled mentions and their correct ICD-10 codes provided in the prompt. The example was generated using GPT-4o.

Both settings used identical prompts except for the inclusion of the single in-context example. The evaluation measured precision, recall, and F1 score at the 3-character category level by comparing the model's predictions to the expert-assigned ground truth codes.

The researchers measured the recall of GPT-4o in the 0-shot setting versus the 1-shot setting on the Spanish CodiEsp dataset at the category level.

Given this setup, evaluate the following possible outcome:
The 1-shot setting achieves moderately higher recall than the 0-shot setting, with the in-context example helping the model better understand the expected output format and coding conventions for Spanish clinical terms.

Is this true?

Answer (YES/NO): NO